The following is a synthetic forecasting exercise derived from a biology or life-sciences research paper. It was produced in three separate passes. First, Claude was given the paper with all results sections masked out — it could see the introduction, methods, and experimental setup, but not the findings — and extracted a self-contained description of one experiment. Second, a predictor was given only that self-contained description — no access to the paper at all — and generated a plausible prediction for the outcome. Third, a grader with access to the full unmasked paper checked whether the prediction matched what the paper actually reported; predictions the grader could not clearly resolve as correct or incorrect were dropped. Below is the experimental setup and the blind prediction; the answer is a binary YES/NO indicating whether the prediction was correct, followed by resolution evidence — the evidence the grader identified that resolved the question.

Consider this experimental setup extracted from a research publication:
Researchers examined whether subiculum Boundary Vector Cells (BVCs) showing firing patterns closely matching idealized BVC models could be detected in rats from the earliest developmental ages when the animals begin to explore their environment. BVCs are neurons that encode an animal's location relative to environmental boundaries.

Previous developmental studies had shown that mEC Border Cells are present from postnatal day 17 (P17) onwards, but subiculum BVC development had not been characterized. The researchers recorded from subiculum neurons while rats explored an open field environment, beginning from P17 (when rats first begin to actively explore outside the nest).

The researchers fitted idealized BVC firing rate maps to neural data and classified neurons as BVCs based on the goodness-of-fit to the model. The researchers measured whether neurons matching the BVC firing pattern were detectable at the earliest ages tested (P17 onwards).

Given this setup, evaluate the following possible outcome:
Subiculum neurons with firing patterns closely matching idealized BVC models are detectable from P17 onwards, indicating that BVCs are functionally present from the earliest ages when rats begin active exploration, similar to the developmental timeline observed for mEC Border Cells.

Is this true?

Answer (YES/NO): NO